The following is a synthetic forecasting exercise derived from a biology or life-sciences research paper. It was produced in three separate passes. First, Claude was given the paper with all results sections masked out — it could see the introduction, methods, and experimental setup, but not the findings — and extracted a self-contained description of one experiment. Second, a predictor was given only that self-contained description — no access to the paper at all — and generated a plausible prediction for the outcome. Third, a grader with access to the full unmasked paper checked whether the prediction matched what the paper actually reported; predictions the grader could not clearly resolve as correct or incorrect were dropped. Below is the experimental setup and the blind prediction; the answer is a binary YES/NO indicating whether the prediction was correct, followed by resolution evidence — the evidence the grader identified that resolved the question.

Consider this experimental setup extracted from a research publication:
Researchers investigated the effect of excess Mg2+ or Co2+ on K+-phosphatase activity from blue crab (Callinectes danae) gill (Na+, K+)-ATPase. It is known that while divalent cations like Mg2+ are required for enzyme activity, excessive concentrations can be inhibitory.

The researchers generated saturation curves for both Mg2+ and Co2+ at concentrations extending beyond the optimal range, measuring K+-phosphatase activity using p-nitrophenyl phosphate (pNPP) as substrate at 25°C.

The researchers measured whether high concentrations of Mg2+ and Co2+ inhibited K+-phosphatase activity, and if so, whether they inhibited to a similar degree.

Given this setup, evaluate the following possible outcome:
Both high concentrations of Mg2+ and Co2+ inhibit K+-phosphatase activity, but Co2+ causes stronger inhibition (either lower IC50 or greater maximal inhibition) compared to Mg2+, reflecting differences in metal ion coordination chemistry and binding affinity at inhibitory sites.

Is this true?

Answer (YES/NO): YES